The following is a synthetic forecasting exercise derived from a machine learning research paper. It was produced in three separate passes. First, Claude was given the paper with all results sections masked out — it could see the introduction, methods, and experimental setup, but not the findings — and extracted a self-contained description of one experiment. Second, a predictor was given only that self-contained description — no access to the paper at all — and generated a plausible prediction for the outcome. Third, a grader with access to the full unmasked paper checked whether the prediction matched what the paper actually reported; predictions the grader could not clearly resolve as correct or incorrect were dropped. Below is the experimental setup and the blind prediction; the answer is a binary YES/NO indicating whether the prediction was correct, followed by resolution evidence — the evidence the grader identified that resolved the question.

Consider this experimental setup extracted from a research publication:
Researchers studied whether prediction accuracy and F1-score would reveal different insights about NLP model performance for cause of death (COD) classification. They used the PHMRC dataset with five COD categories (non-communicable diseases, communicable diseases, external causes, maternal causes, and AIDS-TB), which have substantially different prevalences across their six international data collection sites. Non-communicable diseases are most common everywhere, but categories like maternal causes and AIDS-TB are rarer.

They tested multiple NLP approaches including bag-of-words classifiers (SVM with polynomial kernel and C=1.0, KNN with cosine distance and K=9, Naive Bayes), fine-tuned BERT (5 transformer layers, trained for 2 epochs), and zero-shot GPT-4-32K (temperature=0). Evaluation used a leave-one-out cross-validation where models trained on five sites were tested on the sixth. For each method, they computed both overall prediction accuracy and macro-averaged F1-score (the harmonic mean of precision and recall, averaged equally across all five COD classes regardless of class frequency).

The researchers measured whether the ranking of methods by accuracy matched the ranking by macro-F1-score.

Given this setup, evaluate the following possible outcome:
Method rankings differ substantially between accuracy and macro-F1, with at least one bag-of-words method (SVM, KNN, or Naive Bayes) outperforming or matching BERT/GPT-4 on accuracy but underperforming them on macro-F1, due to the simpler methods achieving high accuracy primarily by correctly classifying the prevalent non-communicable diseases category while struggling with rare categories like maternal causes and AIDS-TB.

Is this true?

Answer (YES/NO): YES